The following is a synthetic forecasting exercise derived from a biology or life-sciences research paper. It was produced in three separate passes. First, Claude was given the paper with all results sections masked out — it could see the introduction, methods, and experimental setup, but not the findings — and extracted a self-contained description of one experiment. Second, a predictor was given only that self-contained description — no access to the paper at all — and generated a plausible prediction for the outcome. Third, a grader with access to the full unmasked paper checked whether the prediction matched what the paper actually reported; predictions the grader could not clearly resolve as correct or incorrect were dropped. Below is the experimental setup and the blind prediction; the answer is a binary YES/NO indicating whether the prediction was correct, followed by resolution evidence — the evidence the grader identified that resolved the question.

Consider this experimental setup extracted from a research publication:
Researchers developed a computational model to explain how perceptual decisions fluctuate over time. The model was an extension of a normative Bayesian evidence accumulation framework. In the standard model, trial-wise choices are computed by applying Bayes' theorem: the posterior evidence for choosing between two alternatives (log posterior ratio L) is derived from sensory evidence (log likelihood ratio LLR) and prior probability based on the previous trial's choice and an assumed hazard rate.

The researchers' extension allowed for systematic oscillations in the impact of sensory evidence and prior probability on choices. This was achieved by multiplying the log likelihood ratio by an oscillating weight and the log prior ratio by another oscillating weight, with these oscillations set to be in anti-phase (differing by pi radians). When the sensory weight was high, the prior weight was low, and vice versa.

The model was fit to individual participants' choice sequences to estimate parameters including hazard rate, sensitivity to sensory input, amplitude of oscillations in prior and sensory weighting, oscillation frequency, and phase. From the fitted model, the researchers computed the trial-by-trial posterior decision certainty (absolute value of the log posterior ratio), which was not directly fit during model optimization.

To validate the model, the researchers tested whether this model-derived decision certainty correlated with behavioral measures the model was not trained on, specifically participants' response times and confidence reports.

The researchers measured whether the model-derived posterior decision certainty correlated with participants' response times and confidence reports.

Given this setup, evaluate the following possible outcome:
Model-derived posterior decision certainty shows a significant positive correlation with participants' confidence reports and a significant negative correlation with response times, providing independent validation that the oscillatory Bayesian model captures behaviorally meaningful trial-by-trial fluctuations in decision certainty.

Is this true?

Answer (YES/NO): YES